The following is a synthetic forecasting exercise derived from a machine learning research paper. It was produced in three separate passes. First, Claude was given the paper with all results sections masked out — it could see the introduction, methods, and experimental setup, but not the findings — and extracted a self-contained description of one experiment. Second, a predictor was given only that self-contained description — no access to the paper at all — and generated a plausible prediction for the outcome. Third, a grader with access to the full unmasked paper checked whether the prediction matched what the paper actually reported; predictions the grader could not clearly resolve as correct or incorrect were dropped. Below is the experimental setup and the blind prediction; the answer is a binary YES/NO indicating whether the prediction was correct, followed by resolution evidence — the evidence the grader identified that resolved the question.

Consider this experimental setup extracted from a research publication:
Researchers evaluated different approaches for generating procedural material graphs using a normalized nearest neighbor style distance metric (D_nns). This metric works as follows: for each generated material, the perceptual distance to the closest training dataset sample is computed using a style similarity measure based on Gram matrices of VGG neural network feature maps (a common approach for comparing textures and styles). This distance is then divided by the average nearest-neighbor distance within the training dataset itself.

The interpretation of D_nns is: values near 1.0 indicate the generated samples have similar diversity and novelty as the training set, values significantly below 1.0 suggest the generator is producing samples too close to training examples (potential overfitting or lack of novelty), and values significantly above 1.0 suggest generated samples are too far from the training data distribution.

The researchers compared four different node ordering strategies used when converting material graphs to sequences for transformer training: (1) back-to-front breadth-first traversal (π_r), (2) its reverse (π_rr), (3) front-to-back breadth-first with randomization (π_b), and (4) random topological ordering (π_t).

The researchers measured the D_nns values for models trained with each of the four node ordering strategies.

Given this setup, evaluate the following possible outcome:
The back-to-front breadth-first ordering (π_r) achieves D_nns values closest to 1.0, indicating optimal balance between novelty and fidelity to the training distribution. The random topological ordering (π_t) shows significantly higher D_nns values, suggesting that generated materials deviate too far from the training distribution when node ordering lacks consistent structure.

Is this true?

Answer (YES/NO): NO